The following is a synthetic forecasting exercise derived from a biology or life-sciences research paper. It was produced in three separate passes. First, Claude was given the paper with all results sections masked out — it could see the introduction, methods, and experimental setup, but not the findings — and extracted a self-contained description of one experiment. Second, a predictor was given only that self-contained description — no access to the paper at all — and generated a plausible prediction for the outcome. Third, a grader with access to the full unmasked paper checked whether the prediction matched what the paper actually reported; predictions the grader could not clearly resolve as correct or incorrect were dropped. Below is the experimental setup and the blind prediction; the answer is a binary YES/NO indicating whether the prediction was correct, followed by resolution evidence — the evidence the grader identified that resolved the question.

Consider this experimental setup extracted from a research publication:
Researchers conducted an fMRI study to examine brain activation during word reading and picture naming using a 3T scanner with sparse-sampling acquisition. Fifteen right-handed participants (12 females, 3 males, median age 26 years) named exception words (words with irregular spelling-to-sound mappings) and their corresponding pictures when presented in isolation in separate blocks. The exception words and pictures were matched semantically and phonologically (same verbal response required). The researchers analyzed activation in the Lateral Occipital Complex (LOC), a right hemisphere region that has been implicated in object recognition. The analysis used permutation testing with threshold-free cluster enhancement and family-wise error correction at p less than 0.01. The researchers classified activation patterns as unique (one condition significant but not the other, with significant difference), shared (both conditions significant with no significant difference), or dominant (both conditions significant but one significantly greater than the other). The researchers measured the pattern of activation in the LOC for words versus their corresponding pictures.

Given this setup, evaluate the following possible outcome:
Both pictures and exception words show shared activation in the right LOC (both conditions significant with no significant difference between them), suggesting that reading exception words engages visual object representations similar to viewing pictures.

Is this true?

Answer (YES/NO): NO